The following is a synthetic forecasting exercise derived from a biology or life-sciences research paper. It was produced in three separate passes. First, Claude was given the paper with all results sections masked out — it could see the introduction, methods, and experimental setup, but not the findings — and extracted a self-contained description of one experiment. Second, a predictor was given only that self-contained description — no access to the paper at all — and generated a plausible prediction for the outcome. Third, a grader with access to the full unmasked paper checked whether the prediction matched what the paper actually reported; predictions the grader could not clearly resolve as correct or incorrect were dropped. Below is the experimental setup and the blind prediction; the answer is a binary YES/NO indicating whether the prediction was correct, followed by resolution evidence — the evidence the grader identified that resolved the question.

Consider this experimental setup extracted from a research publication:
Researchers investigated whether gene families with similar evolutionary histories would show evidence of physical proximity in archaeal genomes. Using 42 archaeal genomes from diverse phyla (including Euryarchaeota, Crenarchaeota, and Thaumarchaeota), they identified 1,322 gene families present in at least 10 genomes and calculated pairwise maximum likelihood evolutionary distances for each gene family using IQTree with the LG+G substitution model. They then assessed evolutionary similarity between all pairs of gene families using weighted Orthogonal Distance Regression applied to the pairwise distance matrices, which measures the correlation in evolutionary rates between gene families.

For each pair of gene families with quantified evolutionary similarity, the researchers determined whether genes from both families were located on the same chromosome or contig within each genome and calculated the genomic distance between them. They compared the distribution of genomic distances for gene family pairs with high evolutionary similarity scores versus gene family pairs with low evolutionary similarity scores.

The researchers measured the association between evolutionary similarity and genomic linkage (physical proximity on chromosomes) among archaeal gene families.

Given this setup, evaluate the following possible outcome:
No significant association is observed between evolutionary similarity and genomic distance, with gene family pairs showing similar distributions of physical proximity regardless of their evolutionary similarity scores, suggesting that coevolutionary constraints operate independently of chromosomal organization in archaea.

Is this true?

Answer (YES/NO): NO